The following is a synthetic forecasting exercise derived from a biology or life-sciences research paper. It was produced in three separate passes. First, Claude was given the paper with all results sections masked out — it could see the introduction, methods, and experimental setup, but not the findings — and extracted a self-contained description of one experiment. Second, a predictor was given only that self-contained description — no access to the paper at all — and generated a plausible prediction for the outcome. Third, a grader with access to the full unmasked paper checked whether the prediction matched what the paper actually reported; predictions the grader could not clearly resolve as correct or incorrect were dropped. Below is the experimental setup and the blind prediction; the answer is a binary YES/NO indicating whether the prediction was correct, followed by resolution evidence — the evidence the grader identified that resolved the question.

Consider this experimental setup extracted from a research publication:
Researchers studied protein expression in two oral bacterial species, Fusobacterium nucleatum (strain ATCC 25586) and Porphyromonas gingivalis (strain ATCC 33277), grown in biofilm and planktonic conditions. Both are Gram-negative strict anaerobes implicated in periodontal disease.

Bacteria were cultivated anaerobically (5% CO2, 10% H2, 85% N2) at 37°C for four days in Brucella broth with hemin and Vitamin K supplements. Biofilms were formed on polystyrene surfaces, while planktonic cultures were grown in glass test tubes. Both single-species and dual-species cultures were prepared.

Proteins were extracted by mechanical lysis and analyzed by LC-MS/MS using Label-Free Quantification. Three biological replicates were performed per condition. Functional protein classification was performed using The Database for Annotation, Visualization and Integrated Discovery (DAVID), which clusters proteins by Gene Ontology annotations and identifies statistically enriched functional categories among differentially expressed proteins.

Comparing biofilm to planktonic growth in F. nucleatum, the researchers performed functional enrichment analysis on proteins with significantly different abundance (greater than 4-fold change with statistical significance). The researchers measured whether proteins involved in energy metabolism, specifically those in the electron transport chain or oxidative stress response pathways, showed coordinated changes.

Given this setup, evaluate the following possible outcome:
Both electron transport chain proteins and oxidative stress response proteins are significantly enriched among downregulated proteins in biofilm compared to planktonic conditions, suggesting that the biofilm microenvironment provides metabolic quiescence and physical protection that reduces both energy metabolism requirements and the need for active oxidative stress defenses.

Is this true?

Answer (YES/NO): NO